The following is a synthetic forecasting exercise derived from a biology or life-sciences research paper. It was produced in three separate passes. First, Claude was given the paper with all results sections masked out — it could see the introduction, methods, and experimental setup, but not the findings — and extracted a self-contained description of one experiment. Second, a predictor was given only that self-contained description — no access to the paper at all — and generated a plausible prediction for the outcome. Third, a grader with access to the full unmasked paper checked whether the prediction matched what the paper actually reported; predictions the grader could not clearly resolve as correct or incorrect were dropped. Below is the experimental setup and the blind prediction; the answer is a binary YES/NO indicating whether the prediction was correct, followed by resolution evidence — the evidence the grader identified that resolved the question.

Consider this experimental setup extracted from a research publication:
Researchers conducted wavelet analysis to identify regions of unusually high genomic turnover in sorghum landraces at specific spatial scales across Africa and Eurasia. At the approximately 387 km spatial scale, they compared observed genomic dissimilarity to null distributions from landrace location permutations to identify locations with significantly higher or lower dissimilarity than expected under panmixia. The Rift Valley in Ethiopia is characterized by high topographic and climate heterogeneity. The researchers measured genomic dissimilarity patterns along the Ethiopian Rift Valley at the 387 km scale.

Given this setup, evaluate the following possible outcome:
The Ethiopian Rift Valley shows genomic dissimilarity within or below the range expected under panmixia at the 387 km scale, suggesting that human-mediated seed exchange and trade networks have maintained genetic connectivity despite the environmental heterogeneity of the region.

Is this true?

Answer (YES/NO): NO